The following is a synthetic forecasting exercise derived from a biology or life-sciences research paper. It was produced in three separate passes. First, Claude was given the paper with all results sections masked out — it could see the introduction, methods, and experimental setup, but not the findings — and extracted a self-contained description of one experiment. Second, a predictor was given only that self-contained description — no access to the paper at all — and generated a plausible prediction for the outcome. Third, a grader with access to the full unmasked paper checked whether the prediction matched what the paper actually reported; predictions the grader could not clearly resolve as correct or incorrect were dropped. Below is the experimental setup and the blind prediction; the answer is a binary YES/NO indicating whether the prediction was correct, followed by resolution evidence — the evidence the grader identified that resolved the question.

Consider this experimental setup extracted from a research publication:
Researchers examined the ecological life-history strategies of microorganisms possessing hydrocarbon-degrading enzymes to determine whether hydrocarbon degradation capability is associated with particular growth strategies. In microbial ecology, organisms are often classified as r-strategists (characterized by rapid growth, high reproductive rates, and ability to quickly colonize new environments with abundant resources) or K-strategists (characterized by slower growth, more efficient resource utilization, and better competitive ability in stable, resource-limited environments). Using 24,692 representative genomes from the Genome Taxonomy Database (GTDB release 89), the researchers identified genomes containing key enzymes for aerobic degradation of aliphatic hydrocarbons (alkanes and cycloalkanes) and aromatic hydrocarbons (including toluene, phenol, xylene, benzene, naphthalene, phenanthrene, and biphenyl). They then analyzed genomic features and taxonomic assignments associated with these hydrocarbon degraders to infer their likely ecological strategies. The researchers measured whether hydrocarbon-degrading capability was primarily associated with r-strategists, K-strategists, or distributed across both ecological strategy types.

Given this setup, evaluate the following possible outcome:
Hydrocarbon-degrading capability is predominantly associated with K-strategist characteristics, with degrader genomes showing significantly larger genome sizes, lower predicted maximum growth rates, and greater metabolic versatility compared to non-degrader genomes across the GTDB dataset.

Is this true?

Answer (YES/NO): NO